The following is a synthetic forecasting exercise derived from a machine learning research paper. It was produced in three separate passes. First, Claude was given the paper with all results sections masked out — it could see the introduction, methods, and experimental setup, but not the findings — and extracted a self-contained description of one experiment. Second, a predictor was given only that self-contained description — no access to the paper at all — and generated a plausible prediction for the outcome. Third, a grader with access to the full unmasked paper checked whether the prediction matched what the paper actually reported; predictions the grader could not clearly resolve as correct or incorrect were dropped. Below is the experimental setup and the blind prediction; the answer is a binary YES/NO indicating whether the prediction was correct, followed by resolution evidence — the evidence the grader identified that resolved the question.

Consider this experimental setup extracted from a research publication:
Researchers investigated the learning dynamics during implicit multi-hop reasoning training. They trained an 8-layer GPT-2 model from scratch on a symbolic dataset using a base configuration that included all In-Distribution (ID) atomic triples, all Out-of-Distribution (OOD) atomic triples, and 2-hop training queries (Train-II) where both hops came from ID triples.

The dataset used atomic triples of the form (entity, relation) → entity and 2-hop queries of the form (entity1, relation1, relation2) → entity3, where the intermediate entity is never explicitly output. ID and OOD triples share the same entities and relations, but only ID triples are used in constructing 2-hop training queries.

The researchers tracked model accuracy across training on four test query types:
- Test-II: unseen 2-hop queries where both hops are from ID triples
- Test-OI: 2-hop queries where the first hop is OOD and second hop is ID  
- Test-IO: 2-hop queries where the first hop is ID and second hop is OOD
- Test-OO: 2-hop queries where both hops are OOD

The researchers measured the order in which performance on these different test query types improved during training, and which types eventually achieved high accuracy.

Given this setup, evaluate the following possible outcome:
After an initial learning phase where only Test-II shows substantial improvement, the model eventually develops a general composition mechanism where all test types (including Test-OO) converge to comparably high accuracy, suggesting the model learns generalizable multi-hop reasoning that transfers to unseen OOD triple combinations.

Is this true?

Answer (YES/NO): NO